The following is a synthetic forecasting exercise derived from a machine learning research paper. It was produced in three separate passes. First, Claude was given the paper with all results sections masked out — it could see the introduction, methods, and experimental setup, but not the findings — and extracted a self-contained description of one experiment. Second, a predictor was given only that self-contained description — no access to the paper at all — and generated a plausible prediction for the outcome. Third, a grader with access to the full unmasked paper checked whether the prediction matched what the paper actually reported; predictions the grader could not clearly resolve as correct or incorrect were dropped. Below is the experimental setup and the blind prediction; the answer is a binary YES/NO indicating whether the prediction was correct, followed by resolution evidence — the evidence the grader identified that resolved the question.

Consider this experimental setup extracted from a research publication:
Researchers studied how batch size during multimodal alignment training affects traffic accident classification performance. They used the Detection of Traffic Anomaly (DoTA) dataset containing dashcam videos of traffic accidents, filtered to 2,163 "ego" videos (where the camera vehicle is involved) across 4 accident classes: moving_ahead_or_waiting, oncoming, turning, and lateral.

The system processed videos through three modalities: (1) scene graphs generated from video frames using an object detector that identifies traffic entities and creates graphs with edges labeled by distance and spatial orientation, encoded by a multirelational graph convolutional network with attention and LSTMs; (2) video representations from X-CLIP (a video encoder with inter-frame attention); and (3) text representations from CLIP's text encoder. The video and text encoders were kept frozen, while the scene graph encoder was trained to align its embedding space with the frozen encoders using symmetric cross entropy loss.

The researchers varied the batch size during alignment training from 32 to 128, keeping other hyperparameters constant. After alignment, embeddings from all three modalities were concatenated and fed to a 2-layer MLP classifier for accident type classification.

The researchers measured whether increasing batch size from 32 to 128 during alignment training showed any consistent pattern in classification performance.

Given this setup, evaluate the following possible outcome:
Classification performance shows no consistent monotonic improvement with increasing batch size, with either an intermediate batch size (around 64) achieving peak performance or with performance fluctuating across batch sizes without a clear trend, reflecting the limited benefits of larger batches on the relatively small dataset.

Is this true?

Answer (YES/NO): NO